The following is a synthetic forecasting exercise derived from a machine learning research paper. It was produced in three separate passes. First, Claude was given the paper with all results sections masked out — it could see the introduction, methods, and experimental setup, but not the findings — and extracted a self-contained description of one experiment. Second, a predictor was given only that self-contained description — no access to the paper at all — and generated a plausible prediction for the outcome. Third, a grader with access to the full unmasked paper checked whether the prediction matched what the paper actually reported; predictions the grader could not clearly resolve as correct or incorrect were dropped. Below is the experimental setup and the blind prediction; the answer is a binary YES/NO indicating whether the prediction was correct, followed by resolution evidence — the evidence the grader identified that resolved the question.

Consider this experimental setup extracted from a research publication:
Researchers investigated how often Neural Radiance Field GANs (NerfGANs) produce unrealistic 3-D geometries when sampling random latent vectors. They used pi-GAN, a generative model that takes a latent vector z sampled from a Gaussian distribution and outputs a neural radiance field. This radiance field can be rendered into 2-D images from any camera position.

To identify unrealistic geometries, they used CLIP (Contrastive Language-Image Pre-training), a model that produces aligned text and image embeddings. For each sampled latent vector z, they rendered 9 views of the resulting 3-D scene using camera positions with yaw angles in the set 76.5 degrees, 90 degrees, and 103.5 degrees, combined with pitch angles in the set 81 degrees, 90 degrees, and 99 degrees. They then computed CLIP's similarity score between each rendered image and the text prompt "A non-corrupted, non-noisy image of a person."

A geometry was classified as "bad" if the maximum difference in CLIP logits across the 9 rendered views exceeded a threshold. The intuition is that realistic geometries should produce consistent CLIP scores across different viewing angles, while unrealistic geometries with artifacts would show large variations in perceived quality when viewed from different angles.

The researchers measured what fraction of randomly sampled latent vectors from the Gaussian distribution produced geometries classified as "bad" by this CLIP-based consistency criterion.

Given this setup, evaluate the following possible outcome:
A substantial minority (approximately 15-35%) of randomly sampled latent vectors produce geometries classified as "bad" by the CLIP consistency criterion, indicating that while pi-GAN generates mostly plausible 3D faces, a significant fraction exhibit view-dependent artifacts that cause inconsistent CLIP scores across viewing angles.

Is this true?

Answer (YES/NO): NO